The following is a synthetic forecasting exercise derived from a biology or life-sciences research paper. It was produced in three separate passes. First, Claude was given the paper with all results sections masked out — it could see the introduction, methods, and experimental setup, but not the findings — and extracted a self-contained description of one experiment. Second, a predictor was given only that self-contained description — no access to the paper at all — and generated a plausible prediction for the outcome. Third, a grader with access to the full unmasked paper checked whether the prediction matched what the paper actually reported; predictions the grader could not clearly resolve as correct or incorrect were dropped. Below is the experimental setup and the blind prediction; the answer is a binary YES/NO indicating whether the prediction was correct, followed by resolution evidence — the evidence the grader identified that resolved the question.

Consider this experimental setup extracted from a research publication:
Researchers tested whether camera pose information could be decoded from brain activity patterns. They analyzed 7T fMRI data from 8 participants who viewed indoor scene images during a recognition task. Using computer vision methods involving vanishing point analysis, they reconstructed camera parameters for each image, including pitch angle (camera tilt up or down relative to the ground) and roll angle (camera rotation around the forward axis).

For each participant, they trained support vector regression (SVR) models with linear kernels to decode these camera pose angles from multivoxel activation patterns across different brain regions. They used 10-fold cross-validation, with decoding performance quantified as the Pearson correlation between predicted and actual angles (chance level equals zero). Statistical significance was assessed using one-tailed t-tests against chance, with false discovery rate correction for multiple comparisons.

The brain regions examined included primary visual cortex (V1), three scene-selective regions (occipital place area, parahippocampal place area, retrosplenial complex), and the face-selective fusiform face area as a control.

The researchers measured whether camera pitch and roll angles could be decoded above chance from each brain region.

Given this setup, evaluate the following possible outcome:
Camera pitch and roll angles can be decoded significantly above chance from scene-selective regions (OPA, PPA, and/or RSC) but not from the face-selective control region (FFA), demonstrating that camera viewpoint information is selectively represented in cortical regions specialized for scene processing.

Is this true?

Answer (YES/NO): NO